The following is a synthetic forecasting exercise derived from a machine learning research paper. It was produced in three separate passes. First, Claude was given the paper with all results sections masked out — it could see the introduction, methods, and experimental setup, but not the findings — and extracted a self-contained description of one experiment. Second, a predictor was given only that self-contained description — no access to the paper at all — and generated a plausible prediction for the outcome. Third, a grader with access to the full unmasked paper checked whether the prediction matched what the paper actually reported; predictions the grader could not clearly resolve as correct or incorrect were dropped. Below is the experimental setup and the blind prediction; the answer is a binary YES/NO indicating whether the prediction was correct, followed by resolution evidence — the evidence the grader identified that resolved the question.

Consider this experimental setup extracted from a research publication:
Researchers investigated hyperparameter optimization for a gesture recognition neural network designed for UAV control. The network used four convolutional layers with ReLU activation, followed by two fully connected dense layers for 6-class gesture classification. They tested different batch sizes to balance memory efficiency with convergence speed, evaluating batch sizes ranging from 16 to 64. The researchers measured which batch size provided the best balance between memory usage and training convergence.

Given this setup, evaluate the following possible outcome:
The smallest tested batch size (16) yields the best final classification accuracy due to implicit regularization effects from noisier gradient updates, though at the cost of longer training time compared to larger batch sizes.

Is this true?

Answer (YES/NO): NO